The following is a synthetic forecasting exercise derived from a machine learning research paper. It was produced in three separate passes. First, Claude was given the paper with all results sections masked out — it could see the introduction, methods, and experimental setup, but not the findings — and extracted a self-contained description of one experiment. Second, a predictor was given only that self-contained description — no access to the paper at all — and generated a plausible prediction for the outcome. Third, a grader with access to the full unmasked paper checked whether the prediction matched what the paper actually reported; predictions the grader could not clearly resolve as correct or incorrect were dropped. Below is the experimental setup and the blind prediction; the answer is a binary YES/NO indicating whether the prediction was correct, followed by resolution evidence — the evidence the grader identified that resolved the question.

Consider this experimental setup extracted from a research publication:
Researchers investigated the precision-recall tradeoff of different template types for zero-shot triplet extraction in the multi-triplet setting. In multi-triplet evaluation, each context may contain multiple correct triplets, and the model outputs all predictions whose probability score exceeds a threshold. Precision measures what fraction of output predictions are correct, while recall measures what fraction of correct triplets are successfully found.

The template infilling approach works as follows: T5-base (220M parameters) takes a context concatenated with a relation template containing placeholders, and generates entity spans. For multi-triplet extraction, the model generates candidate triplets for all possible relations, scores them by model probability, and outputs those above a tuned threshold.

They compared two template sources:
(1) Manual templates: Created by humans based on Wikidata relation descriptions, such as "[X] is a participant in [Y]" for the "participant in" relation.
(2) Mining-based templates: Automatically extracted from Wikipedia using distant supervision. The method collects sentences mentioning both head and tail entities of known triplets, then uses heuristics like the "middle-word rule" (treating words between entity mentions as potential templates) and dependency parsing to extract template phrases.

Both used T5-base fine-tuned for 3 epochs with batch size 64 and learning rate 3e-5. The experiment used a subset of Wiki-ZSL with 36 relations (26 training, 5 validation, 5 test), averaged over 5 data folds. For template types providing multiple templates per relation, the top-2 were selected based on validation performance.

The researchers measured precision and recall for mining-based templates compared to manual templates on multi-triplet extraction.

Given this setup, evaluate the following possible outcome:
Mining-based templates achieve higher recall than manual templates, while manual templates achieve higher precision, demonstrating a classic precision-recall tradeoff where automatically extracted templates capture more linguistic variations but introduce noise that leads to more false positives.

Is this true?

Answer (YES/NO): YES